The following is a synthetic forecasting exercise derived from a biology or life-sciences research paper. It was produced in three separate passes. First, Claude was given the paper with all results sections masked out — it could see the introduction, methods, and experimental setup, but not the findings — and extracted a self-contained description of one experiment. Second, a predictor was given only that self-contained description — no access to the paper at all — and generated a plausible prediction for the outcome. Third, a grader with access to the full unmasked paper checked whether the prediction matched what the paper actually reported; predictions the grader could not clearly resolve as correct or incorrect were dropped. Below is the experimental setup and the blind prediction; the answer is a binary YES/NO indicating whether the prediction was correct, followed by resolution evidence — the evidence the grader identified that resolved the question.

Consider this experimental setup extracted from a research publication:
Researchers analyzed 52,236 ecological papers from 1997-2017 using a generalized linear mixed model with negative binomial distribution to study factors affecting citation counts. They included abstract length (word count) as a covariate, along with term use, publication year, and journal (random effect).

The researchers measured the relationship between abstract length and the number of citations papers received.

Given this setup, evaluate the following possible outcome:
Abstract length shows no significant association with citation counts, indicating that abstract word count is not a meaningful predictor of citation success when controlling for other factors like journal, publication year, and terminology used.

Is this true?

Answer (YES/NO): NO